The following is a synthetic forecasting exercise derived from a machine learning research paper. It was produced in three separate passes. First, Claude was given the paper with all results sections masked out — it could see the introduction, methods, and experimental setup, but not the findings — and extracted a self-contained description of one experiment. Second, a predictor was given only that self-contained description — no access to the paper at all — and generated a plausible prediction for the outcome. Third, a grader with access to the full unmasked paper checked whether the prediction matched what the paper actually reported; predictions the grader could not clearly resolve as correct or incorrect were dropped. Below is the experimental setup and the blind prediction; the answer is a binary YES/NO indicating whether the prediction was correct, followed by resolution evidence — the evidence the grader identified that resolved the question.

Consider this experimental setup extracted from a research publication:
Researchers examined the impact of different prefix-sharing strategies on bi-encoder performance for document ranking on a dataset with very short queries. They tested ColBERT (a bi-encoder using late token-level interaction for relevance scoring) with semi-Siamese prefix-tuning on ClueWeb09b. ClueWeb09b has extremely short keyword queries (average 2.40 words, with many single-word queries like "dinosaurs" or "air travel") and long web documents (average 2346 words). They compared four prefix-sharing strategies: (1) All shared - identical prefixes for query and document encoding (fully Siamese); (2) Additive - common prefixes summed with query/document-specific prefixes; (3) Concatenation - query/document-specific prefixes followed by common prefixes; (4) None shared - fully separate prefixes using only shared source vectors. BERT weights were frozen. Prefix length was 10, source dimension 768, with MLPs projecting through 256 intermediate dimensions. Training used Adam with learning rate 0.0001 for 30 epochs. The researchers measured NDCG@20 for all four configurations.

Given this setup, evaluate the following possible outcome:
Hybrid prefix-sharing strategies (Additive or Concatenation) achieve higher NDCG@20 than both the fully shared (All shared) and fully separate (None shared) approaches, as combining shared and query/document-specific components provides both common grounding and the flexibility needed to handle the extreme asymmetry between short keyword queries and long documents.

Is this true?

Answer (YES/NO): YES